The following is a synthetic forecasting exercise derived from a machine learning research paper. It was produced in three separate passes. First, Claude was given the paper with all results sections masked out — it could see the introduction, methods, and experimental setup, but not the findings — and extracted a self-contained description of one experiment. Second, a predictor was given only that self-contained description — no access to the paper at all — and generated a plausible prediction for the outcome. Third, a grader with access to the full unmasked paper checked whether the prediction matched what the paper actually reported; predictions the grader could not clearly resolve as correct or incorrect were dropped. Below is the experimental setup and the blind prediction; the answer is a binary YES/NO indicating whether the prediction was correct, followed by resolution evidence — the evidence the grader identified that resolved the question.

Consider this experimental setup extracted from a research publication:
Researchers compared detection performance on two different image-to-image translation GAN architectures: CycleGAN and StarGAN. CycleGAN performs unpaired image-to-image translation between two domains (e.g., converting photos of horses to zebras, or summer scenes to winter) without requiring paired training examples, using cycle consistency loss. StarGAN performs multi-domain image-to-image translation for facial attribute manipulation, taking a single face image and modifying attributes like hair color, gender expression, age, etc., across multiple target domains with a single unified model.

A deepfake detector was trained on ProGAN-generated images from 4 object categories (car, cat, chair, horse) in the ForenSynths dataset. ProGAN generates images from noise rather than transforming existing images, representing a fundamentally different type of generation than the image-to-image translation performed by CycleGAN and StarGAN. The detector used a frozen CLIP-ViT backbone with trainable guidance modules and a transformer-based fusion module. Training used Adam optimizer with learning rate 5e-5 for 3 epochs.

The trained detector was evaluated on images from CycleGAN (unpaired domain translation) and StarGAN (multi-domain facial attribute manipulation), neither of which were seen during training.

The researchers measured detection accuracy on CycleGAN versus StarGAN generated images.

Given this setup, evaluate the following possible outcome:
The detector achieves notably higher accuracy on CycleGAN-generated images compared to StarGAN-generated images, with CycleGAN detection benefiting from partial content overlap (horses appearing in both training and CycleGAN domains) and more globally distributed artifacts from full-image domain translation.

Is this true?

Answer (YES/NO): NO